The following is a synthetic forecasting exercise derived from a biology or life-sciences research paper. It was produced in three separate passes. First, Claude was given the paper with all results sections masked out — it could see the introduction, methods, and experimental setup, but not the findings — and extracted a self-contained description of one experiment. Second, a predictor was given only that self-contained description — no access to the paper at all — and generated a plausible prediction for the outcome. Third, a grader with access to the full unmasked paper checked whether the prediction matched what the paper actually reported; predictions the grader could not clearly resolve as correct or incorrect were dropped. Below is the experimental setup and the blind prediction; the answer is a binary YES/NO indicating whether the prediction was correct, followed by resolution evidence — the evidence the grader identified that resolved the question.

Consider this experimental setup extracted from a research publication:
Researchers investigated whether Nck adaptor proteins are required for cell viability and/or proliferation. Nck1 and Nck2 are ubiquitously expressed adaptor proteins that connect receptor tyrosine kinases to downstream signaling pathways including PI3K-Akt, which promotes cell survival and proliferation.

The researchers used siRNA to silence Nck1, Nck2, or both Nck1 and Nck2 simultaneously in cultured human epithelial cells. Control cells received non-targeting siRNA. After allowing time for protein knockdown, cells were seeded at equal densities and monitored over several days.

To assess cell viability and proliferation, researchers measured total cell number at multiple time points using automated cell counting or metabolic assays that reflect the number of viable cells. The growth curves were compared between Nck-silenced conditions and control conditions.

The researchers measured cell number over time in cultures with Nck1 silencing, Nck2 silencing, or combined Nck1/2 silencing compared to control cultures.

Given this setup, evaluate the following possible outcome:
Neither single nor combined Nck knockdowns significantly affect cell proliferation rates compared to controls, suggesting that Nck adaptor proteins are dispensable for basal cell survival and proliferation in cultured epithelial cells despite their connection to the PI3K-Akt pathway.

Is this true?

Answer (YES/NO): NO